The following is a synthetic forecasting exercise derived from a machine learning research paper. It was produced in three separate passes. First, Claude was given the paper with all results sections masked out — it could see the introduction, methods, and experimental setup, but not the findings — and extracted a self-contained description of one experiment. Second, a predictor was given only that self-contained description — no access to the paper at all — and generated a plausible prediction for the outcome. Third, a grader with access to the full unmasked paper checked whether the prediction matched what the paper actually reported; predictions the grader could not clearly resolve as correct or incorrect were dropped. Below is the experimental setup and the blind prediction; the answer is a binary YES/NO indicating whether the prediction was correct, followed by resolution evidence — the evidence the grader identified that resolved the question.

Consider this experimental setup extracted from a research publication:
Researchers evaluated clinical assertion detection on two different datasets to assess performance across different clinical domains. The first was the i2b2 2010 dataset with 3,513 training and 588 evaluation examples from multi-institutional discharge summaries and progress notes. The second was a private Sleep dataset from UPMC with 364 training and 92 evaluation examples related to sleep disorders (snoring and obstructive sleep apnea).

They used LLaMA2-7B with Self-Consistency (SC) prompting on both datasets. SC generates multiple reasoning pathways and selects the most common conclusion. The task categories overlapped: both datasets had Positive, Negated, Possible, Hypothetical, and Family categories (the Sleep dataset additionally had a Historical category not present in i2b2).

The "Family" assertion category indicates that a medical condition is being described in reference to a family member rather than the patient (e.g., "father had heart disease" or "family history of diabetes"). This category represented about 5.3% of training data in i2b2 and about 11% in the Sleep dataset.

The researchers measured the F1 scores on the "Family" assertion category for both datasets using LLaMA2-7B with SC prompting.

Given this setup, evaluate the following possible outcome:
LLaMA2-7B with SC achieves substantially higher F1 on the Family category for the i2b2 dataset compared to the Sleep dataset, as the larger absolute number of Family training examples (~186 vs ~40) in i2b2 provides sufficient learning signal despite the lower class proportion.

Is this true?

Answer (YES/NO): YES